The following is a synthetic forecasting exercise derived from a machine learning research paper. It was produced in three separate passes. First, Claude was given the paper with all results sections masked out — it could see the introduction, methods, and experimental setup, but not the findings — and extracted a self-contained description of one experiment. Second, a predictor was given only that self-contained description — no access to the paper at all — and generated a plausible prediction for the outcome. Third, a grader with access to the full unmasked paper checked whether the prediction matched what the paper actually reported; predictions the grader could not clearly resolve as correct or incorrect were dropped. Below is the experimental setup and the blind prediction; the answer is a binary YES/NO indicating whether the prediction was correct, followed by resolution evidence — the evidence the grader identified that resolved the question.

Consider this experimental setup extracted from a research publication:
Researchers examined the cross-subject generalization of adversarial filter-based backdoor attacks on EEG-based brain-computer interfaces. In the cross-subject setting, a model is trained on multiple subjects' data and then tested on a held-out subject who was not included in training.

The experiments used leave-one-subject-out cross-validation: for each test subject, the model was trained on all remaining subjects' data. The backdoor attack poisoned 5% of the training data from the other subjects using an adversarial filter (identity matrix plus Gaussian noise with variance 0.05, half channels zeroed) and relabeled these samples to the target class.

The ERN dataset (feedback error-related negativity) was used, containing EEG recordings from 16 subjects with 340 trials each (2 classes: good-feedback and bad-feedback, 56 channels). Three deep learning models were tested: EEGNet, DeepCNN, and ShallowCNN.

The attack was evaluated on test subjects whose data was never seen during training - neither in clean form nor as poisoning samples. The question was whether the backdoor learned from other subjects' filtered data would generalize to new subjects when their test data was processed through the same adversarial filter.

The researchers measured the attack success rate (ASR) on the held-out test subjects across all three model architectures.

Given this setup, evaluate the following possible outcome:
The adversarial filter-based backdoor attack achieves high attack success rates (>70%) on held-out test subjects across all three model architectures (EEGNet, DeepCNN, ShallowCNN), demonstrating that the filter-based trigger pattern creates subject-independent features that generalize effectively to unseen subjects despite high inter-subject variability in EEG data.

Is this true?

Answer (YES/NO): YES